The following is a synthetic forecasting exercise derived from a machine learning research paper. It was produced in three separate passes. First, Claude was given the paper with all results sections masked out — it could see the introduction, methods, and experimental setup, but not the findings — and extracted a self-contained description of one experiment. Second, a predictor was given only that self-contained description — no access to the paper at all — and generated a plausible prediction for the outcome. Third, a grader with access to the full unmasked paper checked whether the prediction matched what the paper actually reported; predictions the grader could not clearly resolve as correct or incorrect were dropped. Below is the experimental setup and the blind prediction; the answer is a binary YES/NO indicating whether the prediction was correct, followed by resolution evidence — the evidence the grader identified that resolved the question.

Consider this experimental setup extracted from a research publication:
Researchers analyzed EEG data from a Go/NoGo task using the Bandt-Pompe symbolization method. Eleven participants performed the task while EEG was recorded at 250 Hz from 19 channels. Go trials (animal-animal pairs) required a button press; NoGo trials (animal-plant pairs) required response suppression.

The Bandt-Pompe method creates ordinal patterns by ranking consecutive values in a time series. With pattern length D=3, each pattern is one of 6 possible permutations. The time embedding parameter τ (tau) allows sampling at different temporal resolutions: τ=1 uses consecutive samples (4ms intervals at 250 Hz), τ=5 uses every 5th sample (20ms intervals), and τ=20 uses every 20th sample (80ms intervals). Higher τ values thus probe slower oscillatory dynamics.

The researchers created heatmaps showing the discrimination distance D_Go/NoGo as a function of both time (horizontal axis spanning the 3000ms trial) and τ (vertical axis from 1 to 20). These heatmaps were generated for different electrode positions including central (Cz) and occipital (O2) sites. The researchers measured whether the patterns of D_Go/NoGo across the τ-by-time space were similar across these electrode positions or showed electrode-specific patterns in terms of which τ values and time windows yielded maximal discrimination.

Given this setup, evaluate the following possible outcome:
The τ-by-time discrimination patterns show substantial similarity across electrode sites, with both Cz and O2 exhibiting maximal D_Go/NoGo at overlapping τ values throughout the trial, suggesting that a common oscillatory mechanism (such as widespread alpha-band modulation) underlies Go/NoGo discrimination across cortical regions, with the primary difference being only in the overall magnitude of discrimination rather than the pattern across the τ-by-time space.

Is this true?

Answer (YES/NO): NO